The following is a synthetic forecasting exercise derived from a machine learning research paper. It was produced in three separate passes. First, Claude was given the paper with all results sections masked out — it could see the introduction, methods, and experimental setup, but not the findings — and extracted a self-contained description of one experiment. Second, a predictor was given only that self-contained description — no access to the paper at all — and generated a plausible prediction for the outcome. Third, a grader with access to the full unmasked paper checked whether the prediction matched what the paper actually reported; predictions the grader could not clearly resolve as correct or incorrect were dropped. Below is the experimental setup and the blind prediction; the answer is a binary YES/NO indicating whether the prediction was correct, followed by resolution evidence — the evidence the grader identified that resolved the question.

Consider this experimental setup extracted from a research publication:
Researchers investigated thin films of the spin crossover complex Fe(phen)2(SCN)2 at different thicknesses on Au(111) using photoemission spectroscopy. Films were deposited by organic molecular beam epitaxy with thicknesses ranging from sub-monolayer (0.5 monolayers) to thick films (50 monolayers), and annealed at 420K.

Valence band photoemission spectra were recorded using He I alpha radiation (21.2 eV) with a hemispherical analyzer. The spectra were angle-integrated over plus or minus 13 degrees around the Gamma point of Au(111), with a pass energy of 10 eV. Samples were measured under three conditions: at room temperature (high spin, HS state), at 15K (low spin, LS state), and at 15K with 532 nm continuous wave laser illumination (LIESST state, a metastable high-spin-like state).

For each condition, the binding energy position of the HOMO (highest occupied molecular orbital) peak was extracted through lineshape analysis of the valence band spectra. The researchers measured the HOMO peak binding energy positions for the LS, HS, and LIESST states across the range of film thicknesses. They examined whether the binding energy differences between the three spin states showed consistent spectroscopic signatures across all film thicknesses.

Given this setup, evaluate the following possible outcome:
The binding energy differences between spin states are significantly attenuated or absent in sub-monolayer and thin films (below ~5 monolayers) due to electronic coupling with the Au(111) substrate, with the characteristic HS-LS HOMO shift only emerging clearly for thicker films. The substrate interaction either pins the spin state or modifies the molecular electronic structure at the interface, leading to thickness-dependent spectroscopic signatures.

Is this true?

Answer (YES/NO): NO